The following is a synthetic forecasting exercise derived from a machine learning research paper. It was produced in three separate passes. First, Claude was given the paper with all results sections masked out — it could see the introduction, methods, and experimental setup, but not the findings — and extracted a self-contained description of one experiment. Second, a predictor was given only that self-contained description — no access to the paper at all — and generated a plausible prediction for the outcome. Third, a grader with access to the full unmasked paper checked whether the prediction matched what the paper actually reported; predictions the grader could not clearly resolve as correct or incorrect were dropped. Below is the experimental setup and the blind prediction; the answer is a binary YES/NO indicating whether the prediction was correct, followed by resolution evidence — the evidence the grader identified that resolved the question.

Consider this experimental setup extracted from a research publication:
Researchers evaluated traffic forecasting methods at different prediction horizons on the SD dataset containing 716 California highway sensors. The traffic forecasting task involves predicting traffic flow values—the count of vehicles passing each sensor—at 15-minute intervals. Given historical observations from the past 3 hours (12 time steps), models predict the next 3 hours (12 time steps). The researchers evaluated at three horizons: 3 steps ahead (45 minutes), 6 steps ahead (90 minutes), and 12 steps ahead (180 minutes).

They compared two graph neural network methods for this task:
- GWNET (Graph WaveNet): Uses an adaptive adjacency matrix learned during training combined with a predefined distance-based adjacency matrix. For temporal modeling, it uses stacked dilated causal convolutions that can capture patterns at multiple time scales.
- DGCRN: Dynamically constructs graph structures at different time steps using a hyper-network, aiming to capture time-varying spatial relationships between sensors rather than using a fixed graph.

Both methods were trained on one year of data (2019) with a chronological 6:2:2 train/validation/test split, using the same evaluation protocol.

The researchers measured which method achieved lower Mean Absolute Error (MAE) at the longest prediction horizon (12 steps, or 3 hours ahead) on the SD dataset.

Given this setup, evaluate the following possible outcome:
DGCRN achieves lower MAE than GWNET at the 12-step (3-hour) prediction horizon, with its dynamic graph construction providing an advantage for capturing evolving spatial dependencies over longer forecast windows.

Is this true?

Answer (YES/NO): YES